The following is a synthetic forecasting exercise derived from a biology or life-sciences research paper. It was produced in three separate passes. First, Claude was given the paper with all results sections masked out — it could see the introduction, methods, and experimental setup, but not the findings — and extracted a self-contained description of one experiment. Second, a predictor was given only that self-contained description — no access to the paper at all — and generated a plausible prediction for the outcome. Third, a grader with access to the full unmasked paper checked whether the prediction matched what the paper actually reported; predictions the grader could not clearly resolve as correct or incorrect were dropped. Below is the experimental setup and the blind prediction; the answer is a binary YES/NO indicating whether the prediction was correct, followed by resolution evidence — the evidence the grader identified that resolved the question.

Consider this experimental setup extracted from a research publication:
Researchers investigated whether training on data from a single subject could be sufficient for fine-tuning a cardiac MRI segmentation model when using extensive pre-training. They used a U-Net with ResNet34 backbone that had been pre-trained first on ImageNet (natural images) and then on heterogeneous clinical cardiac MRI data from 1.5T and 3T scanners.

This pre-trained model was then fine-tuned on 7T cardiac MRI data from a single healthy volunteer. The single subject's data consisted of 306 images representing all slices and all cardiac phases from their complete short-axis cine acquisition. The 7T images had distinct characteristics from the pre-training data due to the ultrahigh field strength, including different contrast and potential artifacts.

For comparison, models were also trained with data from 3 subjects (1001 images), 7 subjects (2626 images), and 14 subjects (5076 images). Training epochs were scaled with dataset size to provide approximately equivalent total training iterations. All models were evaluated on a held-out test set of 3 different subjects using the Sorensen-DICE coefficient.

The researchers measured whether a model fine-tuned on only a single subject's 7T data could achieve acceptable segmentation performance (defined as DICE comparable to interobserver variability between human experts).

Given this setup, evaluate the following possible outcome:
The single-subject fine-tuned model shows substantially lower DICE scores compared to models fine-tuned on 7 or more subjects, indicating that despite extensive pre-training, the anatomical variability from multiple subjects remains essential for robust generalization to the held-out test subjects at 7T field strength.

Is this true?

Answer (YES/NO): YES